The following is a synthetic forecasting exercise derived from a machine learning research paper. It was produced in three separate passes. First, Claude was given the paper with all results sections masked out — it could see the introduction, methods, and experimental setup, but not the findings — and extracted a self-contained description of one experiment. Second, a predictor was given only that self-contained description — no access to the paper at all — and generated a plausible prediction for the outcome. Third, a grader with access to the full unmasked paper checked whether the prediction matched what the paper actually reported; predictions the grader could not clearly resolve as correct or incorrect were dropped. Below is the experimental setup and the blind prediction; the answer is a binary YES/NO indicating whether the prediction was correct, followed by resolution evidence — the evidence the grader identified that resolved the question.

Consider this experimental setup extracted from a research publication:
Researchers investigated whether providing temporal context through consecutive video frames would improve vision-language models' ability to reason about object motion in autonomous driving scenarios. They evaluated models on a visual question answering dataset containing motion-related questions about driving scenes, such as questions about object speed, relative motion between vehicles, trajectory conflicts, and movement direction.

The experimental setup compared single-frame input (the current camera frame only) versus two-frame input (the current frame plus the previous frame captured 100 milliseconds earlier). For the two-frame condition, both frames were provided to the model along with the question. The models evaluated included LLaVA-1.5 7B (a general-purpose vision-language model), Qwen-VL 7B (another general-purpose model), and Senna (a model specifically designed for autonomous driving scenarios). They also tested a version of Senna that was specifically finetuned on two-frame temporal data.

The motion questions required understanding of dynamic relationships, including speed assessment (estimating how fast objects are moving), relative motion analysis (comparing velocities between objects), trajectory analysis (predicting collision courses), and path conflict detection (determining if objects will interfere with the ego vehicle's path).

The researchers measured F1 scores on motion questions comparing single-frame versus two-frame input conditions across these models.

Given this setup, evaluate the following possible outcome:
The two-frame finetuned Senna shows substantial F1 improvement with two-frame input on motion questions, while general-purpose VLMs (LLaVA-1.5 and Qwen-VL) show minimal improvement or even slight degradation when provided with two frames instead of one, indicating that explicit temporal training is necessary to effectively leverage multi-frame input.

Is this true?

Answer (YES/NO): NO